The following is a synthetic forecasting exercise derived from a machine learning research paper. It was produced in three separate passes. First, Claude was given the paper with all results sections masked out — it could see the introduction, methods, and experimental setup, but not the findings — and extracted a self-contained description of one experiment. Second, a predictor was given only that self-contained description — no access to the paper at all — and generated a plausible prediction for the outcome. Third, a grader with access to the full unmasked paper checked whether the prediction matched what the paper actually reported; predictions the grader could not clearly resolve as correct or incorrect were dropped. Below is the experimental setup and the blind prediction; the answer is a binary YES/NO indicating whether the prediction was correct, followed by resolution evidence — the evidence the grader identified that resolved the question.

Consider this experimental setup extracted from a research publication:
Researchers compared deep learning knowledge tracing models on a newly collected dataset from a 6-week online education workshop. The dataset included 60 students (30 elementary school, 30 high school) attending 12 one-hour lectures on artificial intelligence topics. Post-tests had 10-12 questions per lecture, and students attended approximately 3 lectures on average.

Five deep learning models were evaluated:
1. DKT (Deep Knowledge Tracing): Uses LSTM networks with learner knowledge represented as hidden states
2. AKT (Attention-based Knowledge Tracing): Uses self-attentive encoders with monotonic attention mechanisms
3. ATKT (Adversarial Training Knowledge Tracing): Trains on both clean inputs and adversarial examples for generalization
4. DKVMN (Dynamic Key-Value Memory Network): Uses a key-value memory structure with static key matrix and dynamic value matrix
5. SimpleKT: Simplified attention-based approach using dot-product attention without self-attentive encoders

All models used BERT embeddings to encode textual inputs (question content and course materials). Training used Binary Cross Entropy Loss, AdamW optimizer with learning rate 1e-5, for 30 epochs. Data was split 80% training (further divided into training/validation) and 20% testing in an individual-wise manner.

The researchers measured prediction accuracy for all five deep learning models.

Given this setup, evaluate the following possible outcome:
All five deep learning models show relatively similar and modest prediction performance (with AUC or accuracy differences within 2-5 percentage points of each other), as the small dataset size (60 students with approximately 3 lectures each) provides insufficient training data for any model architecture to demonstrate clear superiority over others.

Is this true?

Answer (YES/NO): NO